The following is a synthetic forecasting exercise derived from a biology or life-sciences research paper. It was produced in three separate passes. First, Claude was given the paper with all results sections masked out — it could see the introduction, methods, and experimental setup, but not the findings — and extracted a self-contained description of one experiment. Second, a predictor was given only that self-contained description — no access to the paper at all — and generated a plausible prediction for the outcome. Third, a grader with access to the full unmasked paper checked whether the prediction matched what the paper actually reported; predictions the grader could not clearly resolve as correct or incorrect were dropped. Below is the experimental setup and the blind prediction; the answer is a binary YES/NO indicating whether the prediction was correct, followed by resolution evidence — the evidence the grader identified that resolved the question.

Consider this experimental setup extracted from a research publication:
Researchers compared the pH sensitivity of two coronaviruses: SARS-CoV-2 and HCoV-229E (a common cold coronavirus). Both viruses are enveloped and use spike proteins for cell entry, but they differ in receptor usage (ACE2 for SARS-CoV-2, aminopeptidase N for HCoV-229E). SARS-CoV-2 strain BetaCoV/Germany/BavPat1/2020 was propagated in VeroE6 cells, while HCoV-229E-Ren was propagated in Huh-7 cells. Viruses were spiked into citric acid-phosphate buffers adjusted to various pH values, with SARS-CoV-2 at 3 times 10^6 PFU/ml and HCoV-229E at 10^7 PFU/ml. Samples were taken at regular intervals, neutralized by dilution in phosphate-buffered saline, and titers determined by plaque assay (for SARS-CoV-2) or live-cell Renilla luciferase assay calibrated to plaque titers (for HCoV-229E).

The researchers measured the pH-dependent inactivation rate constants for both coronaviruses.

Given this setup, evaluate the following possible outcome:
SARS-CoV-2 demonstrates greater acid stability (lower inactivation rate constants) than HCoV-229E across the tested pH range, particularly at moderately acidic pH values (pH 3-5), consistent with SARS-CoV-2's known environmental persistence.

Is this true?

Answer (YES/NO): NO